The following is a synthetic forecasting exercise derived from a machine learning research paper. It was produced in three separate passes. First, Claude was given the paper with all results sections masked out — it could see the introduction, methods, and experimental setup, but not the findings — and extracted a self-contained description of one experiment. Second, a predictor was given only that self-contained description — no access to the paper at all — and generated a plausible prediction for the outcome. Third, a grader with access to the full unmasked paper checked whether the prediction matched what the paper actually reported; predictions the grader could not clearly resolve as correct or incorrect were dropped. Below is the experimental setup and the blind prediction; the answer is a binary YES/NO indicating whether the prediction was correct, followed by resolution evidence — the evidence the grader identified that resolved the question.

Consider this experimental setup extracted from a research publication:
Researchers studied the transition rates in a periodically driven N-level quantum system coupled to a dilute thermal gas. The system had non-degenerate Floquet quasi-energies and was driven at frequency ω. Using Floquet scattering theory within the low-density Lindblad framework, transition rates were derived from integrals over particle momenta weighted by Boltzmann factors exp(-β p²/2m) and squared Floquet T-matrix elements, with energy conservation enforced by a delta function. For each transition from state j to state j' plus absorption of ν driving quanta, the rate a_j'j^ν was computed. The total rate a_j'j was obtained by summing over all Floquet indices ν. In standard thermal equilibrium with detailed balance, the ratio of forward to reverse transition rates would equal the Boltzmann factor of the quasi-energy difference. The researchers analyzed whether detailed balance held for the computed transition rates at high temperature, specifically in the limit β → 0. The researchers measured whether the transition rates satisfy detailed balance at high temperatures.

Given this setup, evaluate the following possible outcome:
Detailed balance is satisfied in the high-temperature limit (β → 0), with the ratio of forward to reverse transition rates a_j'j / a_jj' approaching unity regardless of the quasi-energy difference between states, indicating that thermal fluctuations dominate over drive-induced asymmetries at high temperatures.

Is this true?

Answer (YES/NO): NO